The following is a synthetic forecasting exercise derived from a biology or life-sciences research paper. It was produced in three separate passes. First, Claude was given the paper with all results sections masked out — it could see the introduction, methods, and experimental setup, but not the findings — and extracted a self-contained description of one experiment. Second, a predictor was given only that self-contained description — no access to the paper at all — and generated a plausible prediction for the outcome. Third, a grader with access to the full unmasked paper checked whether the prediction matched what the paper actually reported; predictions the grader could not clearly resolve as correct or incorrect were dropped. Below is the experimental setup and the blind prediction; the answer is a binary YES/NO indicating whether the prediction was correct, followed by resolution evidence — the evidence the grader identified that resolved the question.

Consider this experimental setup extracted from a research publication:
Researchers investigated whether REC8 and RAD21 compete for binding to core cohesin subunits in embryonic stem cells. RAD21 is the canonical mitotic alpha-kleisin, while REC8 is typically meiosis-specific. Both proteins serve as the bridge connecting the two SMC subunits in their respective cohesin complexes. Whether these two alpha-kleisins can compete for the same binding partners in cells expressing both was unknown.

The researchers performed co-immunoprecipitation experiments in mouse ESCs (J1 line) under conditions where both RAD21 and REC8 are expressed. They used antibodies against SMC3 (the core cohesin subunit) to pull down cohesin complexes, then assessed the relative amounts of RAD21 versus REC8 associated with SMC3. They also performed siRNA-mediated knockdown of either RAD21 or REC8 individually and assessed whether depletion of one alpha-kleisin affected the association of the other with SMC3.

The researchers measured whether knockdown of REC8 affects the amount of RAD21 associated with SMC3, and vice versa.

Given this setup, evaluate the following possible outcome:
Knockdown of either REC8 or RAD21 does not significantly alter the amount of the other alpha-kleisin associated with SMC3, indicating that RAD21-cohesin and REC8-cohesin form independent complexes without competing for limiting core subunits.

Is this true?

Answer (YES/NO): NO